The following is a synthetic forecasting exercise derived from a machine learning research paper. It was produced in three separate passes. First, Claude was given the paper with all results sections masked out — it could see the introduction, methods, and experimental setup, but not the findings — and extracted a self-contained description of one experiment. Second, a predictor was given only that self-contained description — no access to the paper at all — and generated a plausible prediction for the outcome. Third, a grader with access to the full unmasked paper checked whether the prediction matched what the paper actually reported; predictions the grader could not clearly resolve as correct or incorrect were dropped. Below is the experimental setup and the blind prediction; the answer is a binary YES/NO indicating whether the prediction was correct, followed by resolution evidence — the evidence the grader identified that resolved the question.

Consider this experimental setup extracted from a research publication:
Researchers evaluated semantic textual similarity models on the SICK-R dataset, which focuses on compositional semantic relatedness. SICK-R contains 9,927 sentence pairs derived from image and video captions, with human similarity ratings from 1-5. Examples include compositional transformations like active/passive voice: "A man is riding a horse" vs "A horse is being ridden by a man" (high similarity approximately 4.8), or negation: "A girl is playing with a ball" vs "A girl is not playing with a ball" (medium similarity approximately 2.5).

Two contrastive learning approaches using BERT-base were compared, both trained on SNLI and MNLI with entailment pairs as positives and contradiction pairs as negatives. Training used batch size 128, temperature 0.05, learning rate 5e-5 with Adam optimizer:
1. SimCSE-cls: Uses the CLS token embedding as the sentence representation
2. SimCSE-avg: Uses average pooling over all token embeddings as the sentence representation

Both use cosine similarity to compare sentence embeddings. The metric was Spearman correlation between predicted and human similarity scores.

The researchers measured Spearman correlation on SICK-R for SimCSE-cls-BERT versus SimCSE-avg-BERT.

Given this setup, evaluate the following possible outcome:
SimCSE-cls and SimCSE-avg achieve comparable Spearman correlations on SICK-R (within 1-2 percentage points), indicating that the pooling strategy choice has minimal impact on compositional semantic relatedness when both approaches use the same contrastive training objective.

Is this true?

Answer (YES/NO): YES